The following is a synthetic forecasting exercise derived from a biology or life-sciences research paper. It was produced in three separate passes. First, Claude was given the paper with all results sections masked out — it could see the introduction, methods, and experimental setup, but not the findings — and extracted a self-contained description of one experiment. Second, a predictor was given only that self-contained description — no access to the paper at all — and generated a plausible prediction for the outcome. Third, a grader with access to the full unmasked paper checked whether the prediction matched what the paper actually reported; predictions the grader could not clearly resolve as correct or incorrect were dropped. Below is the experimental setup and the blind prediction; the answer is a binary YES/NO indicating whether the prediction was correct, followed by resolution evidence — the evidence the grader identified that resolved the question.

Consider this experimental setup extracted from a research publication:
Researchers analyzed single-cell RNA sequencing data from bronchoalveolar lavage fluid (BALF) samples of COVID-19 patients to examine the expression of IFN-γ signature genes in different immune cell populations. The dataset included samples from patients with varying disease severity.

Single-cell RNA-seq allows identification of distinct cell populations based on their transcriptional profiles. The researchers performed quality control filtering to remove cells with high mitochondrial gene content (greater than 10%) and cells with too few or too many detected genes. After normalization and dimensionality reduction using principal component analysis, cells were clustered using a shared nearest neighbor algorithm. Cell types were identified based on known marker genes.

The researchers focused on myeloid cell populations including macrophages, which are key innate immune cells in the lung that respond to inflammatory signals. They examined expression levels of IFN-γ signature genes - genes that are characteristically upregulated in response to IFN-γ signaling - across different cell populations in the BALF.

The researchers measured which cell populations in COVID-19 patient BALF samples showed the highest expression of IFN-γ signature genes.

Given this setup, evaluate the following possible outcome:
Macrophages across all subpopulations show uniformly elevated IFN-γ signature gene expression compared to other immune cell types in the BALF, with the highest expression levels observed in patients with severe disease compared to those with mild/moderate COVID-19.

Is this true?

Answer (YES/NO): NO